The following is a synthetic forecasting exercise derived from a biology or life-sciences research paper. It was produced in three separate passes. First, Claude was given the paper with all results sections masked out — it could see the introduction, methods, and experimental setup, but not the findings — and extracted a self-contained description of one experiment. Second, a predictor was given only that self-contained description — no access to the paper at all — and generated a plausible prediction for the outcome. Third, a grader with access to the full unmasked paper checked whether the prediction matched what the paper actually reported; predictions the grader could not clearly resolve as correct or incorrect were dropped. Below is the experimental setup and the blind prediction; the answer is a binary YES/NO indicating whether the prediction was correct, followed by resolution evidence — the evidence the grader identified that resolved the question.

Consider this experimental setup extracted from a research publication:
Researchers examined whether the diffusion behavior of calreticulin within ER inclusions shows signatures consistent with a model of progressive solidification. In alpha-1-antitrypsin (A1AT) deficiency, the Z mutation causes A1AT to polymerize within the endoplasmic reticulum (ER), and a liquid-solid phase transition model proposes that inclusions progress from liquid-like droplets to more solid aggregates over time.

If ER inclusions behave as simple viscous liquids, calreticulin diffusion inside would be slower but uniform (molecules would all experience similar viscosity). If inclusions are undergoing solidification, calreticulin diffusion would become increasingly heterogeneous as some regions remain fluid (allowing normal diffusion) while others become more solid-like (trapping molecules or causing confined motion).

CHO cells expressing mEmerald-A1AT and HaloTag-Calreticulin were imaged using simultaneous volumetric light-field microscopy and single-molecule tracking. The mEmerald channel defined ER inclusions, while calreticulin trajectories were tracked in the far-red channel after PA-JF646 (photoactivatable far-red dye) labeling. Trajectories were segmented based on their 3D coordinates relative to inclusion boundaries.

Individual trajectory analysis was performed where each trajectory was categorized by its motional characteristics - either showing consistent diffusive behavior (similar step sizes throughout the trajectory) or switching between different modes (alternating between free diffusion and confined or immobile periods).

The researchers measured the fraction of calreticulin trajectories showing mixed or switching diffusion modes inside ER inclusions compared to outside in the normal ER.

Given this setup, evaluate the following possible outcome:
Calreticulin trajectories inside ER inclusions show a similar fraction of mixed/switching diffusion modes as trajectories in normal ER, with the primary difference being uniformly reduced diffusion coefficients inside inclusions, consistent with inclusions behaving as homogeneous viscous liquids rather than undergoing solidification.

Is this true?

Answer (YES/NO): NO